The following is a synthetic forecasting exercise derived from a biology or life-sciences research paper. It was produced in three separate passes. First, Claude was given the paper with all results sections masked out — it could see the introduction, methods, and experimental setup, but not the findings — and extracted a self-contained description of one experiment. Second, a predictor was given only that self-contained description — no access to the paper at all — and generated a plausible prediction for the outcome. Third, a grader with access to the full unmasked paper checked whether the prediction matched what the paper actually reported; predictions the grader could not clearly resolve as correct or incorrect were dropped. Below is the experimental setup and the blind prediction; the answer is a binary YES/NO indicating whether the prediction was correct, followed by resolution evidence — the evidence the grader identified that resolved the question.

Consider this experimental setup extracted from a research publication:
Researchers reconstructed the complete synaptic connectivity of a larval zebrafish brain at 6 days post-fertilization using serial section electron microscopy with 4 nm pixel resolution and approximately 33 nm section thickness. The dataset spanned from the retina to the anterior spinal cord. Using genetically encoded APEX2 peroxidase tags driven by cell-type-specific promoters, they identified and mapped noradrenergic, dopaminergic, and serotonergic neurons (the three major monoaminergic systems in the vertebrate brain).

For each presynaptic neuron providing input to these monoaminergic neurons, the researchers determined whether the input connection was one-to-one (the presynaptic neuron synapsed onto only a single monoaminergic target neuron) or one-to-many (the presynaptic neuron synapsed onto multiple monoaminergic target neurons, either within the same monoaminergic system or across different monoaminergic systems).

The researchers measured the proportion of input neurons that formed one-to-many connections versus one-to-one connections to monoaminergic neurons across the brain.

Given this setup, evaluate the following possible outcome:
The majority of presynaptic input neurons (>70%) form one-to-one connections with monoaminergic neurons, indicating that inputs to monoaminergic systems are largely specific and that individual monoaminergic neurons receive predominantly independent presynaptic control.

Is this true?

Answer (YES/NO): YES